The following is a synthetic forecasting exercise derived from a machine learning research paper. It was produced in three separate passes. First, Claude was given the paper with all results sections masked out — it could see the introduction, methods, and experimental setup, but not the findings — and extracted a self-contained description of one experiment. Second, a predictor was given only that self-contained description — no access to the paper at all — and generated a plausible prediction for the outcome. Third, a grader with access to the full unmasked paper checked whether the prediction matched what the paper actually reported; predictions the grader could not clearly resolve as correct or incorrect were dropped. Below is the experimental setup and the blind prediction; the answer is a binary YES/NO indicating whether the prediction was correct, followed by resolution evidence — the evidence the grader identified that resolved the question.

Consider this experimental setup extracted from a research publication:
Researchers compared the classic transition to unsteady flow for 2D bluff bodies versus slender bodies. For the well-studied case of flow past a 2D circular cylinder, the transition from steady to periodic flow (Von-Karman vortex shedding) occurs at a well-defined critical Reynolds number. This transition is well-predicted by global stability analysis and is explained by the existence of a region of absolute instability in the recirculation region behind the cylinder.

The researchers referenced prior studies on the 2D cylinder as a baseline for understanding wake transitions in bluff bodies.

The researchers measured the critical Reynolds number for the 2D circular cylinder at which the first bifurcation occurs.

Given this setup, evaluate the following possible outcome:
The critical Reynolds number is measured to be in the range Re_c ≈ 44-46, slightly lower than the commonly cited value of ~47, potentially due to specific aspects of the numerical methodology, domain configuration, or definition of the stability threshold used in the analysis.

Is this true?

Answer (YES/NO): NO